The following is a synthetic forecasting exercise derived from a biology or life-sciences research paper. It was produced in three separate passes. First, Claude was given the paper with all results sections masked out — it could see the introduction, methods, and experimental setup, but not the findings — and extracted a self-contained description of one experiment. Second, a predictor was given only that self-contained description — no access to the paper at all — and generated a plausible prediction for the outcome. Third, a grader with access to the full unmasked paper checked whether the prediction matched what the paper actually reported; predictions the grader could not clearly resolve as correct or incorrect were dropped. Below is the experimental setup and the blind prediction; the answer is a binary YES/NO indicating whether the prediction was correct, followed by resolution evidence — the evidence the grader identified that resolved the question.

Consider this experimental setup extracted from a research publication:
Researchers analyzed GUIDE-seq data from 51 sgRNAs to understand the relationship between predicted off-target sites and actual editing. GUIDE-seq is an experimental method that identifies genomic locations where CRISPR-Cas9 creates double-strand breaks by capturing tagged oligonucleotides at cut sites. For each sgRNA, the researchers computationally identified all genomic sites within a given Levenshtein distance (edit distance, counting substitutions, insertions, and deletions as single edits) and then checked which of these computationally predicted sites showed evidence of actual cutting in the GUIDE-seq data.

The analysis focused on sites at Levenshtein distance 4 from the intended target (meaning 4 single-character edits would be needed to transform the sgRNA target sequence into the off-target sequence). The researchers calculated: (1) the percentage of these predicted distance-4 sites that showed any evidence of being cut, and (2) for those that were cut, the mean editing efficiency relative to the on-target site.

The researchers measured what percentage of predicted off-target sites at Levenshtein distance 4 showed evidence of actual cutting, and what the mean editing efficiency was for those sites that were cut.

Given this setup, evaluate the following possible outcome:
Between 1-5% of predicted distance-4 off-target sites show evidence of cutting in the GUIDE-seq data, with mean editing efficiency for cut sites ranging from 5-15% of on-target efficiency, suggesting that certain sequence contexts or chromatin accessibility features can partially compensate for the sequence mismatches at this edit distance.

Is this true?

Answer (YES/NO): NO